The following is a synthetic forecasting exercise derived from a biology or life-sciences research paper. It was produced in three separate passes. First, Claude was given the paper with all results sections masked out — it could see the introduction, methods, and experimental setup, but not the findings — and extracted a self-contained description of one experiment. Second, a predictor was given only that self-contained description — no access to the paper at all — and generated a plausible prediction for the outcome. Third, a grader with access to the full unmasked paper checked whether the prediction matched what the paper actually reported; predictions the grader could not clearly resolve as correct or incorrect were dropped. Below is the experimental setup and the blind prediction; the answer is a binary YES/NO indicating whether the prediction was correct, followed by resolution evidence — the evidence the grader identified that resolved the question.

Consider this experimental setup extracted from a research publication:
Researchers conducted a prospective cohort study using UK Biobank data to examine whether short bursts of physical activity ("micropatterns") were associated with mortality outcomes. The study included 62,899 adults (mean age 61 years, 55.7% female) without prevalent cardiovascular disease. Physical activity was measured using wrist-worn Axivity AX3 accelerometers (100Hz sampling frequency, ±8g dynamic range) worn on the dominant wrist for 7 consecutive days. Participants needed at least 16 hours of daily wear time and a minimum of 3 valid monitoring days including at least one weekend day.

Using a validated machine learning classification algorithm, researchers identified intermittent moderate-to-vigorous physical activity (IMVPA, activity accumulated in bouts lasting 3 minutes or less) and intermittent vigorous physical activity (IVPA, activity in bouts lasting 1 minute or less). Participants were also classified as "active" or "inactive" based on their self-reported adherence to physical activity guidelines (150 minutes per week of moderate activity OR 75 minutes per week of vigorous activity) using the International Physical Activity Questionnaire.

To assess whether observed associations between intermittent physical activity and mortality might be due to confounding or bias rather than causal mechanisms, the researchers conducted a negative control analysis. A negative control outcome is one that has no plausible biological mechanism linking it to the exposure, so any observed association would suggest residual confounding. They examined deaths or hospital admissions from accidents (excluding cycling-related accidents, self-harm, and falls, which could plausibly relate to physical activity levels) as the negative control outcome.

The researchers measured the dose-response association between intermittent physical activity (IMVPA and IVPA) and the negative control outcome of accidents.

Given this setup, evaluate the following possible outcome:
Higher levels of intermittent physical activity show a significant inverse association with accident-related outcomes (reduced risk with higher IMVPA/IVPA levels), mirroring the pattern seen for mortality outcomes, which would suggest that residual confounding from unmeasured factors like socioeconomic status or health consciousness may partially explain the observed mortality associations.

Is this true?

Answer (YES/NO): NO